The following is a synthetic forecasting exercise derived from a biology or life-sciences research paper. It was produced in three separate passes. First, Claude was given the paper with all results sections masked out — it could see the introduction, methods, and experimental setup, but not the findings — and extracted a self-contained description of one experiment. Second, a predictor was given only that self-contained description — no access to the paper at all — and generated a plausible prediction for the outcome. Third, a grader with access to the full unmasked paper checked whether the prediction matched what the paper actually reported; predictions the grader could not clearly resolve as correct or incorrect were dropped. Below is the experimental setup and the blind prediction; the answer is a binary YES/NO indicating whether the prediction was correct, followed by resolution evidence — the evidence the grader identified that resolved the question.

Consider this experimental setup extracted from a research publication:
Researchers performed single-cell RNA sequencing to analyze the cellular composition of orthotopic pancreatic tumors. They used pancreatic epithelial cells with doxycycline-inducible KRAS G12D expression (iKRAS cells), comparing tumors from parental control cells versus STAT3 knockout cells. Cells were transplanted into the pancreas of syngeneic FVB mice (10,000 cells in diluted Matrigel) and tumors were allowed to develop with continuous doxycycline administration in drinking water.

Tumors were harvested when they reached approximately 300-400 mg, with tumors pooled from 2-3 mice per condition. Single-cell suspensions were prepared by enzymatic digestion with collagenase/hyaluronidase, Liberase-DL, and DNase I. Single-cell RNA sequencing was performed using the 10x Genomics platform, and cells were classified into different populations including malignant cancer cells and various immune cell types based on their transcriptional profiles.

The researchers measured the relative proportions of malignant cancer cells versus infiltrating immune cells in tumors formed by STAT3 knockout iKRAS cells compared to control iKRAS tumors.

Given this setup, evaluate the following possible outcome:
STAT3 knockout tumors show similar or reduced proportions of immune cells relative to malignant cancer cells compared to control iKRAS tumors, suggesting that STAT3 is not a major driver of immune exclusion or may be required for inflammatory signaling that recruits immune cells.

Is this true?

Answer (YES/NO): NO